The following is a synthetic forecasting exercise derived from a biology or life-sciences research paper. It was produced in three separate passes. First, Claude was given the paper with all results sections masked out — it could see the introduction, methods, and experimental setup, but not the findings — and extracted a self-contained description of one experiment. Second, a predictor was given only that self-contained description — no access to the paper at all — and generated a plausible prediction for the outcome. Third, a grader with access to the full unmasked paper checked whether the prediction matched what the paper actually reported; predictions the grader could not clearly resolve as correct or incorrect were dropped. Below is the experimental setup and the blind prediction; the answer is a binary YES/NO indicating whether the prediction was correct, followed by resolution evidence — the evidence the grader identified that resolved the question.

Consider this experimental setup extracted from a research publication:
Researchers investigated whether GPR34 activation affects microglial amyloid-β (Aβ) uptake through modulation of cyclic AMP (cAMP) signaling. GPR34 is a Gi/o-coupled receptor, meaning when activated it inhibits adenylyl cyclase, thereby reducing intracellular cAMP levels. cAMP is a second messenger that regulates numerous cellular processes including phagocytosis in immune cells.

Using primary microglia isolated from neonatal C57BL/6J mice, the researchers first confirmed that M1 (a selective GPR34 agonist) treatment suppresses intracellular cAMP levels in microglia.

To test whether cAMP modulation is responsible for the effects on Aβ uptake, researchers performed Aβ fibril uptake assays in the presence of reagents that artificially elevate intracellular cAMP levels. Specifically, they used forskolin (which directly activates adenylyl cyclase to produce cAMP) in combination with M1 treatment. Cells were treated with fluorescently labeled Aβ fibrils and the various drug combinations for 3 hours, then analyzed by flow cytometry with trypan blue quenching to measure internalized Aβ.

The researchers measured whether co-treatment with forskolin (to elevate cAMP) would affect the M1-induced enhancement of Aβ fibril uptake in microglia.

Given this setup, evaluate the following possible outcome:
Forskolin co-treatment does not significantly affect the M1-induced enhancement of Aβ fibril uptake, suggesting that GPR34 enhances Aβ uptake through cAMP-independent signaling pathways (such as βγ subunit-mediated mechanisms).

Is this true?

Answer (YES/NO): NO